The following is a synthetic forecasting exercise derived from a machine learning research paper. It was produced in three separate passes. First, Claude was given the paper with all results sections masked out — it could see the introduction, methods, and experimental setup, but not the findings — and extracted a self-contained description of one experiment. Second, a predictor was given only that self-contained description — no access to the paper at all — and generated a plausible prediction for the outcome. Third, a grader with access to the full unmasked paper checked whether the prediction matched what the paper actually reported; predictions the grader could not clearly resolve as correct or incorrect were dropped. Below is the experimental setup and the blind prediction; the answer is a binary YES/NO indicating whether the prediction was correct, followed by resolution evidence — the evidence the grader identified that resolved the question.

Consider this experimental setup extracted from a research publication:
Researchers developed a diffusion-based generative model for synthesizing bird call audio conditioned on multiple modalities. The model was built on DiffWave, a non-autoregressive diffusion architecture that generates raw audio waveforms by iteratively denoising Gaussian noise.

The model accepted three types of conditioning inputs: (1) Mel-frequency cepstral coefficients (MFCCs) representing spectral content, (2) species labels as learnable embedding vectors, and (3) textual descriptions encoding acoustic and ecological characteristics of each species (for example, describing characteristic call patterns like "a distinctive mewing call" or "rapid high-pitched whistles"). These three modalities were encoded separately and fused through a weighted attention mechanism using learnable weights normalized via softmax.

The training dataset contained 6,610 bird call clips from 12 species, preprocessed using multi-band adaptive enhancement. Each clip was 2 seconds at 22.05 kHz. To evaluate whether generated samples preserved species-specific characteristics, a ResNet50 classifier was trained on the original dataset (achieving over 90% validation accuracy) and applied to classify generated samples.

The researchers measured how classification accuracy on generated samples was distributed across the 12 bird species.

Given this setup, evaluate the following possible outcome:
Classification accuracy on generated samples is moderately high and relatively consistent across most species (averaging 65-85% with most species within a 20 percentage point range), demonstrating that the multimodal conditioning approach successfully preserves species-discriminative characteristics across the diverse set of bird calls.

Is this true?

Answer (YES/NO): NO